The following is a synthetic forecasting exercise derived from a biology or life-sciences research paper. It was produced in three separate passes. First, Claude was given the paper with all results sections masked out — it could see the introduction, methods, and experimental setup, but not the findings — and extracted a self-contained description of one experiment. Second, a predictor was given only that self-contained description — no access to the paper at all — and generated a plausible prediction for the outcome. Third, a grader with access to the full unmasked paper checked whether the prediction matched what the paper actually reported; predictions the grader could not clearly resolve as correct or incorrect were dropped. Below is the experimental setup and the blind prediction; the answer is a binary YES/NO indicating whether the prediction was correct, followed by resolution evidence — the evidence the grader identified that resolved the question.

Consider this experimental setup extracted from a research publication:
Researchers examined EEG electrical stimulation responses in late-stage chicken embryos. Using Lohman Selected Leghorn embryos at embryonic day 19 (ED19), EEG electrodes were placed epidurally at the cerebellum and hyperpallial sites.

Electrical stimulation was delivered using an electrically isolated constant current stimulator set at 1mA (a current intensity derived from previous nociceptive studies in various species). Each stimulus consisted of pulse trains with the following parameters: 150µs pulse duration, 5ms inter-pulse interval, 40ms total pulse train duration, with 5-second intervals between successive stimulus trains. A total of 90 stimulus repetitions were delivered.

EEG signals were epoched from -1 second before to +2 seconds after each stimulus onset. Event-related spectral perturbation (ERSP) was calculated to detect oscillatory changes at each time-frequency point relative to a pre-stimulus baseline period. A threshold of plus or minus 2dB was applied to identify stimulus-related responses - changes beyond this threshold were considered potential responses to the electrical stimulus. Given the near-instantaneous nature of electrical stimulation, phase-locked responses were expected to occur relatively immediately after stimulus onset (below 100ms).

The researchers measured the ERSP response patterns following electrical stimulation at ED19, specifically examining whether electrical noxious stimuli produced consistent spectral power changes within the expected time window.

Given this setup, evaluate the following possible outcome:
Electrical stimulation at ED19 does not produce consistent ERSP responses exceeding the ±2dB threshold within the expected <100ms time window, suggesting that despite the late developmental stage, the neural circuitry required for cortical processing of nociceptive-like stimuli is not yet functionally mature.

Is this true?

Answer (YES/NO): YES